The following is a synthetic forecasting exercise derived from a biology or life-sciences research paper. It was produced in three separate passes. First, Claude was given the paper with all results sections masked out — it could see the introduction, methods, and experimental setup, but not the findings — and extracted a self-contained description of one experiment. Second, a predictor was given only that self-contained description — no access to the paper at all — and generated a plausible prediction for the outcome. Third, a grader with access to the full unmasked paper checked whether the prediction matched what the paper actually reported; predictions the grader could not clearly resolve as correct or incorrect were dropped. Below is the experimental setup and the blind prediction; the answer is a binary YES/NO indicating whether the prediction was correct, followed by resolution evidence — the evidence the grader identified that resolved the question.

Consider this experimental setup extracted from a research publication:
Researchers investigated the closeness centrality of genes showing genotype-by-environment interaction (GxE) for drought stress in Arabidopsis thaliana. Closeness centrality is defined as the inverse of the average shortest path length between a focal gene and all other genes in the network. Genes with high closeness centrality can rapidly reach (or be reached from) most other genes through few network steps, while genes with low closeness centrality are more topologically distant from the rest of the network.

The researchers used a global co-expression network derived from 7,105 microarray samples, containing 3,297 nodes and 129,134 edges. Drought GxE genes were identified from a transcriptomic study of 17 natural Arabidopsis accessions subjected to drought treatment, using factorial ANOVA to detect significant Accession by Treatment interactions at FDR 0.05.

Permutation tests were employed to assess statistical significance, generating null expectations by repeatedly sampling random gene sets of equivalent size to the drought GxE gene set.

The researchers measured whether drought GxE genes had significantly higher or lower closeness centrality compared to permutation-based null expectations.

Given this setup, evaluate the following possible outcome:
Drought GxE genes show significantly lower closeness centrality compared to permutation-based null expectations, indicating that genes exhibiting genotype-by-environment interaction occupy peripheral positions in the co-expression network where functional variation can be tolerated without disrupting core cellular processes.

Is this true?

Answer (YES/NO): YES